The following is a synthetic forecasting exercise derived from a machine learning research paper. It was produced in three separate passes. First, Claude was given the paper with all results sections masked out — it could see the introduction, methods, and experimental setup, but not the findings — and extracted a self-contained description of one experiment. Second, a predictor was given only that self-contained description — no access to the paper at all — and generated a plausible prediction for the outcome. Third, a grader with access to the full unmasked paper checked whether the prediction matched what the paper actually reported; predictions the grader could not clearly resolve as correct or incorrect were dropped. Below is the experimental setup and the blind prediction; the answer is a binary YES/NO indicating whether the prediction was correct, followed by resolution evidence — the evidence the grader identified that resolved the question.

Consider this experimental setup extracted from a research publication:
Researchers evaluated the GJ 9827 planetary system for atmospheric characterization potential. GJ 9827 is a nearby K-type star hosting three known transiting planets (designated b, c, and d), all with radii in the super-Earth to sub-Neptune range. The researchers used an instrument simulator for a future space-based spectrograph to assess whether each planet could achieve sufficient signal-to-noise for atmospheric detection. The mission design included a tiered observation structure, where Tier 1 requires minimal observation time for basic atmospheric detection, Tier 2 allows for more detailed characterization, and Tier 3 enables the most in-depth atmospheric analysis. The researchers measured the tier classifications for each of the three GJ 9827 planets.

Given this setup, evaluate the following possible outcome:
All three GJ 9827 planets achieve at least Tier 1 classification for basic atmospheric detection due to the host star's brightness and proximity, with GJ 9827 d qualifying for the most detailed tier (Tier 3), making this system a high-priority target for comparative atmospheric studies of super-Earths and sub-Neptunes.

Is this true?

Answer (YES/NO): NO